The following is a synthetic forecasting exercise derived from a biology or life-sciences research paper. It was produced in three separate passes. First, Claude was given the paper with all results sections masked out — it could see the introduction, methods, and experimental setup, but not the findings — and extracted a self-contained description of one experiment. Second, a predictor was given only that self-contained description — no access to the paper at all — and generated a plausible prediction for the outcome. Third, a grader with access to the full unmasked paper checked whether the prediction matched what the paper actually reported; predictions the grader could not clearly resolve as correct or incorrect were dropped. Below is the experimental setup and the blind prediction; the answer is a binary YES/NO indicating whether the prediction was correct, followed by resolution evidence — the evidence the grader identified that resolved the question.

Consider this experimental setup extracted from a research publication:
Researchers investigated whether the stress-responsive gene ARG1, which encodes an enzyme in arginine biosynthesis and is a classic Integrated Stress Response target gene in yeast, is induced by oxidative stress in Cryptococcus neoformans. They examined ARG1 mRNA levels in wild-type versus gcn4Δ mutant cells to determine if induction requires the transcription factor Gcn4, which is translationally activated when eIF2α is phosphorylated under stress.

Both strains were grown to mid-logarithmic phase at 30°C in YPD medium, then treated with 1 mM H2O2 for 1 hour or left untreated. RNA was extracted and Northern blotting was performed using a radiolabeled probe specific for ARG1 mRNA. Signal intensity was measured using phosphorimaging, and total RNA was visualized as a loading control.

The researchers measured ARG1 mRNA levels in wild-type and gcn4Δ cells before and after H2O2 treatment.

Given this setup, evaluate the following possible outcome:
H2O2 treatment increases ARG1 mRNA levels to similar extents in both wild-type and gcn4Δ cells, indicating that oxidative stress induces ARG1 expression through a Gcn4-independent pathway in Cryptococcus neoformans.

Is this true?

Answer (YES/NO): NO